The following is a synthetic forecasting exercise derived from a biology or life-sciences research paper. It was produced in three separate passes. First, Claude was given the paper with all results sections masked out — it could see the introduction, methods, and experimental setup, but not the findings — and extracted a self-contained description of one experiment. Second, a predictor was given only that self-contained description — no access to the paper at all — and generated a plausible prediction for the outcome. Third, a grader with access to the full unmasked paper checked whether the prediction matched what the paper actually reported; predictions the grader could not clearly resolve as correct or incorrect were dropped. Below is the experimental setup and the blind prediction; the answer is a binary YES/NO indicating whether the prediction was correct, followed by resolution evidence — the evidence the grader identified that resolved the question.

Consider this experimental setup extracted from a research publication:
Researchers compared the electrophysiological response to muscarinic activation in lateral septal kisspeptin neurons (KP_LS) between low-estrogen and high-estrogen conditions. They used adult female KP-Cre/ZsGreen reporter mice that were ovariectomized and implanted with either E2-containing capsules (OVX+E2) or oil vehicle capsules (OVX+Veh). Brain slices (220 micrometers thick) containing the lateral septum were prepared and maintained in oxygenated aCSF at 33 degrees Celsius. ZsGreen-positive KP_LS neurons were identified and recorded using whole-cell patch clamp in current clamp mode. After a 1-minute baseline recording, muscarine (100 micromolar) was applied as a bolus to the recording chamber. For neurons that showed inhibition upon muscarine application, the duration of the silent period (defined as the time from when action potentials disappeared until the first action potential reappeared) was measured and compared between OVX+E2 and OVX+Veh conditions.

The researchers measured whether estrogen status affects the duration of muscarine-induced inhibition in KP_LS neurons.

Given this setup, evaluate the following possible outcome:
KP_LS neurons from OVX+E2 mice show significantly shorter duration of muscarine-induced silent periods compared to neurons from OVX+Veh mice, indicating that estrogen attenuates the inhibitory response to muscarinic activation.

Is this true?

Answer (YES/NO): NO